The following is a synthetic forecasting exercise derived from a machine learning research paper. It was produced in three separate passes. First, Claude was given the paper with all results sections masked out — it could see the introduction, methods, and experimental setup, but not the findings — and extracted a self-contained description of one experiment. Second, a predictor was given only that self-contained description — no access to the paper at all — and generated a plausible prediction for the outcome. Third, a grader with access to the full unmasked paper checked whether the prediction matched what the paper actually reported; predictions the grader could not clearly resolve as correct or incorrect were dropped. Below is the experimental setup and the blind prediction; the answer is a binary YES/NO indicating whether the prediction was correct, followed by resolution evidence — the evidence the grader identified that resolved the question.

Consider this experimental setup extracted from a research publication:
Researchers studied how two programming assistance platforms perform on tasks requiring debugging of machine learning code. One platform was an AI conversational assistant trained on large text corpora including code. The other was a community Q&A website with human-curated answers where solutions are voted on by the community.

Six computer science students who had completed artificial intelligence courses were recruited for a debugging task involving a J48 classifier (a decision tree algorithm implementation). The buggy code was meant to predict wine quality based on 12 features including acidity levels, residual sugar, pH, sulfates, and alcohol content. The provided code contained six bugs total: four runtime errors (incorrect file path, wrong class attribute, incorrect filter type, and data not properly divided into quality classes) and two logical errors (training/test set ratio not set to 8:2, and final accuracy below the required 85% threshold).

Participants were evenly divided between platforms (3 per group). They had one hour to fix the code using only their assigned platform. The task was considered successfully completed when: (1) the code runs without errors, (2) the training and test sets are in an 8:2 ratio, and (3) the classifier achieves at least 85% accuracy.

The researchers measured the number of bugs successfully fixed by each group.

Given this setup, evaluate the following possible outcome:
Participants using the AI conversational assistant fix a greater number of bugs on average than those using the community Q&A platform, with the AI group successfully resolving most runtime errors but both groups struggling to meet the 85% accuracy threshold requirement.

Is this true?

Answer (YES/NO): NO